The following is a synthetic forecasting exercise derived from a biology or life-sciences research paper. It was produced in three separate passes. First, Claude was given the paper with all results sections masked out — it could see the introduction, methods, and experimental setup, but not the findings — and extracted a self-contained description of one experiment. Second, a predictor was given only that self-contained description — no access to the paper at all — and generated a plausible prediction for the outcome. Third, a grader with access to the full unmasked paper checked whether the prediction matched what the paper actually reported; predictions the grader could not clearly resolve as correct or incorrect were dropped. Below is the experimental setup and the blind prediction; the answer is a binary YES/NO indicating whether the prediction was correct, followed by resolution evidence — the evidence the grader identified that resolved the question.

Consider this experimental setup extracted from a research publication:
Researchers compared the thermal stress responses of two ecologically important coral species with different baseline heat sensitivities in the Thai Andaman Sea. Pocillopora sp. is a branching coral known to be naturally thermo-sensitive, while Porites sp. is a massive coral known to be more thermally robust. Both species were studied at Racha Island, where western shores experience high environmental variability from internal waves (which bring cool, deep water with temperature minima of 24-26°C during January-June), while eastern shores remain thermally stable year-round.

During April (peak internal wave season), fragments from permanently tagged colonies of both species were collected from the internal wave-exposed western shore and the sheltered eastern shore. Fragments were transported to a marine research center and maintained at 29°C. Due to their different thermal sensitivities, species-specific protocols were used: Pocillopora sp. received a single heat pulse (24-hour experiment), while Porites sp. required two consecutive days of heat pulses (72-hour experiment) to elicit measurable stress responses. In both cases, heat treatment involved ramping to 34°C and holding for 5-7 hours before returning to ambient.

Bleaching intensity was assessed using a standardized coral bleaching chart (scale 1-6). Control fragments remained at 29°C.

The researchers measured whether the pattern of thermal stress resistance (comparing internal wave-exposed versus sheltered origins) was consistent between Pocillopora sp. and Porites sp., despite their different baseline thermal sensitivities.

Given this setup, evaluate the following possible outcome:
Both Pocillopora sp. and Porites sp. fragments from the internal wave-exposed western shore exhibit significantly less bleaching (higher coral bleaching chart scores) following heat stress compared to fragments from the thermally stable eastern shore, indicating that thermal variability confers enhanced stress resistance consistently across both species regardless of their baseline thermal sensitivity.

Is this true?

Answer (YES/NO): YES